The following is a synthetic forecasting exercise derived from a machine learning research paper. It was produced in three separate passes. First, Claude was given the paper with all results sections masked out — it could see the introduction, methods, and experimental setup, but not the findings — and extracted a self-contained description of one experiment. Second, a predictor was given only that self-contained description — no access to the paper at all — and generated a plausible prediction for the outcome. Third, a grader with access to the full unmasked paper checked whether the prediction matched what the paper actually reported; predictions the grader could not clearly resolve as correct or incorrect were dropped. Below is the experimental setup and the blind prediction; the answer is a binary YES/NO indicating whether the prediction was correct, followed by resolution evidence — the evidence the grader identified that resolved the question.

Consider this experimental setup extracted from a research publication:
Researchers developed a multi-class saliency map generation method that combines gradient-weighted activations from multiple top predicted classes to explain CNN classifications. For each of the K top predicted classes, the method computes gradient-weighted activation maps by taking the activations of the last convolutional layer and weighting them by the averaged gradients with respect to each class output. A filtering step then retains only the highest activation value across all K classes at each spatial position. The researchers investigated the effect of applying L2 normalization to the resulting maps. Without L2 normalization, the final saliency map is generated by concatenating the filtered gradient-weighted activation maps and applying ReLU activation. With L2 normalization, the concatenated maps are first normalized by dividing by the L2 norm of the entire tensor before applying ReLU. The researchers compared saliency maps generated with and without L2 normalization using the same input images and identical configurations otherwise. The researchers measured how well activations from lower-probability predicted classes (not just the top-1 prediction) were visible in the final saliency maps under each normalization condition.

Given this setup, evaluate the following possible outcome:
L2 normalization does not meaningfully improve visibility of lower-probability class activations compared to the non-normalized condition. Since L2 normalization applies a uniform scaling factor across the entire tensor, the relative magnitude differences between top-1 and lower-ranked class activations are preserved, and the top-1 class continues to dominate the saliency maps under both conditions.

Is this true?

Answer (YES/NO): NO